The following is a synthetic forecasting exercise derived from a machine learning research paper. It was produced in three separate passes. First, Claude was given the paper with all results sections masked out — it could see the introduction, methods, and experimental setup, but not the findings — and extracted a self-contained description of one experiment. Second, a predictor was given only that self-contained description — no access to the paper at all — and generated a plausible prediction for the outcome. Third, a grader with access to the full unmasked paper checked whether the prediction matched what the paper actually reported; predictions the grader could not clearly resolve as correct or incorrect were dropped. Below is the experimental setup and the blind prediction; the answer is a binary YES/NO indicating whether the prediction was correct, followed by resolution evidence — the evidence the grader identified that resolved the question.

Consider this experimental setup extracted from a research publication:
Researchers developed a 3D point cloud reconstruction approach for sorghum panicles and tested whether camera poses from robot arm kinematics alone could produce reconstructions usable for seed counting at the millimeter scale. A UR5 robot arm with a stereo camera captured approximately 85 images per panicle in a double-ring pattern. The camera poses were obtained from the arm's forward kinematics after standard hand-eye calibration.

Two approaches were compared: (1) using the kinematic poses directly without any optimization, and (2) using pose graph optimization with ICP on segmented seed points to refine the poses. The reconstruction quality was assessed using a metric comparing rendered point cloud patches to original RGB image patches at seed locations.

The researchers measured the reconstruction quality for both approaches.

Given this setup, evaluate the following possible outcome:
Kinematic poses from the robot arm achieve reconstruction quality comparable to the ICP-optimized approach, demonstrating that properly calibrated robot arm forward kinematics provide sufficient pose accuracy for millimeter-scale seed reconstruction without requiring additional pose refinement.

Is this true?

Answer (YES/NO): NO